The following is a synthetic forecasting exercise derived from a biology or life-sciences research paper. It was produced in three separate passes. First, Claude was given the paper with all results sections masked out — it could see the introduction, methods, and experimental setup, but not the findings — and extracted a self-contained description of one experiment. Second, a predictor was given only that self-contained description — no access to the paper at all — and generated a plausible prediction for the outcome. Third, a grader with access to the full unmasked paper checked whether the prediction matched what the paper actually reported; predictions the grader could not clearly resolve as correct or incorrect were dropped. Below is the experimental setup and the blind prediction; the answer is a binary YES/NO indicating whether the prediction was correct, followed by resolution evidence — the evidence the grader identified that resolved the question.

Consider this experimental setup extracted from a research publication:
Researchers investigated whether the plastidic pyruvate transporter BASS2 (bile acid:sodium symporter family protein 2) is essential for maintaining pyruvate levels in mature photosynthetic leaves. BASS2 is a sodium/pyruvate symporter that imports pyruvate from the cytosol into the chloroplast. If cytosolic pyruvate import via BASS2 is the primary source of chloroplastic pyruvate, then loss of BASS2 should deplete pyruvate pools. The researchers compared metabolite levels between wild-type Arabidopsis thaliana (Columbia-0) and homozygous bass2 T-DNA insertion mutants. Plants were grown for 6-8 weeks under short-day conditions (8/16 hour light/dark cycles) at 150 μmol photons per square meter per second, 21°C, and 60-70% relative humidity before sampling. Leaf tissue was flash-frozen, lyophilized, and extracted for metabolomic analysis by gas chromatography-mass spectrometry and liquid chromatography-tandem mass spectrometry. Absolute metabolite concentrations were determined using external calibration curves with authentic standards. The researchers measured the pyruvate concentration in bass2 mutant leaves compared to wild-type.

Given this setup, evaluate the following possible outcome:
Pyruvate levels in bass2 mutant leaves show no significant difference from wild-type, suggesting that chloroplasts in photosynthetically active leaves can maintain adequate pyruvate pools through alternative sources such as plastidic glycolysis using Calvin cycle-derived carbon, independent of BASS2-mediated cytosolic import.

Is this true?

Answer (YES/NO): NO